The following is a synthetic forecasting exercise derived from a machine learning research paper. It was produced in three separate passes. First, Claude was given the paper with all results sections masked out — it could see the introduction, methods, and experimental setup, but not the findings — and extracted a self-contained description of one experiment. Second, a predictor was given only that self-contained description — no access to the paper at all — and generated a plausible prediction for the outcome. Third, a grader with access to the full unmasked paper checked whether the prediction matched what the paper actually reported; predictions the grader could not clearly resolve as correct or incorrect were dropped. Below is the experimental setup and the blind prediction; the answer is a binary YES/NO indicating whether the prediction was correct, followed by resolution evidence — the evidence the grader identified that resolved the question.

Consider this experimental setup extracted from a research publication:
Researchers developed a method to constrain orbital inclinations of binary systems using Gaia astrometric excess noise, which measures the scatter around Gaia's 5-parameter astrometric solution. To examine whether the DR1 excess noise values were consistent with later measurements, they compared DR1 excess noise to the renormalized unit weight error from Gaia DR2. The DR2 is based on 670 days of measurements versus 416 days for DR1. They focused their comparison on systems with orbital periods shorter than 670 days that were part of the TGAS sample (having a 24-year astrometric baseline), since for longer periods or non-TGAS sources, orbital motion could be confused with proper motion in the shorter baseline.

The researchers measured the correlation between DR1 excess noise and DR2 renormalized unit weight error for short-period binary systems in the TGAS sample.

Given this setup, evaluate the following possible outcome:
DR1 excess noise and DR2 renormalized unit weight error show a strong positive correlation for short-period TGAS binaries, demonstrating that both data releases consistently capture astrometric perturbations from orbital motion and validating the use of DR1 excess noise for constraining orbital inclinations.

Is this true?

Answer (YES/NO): YES